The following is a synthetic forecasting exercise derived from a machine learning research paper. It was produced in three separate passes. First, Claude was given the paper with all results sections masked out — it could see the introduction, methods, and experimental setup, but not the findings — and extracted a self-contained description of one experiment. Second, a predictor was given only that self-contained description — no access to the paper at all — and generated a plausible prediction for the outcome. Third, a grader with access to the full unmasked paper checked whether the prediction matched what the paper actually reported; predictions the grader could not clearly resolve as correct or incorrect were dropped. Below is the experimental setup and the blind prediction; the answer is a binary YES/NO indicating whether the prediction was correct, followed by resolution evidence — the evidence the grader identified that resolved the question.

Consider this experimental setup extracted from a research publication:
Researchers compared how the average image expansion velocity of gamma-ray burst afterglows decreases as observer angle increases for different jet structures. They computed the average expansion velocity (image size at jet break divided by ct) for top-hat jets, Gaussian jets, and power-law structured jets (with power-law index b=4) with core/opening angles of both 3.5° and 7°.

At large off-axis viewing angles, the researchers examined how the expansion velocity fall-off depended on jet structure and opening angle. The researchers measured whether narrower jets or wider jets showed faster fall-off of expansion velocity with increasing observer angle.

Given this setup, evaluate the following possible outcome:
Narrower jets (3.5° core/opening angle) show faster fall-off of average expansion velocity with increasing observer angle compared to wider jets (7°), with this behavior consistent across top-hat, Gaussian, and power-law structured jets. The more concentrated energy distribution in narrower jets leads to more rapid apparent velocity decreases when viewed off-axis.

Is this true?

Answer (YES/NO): YES